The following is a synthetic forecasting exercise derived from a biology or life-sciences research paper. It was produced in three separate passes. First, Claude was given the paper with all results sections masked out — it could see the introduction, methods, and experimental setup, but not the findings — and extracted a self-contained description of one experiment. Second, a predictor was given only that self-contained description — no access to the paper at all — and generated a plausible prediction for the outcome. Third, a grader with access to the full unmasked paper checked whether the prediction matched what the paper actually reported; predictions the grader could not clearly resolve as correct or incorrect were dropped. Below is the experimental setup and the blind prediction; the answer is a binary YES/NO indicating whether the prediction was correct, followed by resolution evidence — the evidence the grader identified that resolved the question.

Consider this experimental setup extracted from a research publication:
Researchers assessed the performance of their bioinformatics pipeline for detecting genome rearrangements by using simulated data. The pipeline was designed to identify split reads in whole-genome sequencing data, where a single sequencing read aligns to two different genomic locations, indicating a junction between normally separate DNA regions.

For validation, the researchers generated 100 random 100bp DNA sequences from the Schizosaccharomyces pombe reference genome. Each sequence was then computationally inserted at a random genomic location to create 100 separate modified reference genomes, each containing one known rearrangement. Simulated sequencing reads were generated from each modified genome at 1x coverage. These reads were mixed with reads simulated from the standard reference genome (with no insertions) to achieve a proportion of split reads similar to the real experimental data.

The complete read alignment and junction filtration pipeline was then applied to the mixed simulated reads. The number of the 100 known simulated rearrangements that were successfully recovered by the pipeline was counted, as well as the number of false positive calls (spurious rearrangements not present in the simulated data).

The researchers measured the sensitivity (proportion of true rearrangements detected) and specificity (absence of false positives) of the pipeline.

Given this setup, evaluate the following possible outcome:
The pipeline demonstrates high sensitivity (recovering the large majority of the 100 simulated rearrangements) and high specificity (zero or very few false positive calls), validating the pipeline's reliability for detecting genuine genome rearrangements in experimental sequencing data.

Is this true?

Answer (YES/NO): NO